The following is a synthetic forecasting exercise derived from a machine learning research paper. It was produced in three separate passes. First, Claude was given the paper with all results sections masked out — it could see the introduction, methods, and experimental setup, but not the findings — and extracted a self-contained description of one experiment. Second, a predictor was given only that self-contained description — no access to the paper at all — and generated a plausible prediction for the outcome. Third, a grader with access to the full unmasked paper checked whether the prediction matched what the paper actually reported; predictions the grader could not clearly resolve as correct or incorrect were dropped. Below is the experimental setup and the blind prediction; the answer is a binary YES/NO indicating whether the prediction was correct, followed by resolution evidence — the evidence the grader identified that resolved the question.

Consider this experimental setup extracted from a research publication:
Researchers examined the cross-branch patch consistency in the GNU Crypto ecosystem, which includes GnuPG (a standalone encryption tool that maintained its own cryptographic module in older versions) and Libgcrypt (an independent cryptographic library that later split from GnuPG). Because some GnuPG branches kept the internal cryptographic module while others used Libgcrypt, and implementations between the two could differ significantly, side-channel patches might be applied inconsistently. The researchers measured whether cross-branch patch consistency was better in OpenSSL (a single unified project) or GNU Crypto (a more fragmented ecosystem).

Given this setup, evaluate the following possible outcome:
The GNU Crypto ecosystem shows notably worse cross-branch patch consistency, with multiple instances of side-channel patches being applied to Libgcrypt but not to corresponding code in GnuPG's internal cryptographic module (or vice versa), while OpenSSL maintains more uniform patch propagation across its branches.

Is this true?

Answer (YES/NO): YES